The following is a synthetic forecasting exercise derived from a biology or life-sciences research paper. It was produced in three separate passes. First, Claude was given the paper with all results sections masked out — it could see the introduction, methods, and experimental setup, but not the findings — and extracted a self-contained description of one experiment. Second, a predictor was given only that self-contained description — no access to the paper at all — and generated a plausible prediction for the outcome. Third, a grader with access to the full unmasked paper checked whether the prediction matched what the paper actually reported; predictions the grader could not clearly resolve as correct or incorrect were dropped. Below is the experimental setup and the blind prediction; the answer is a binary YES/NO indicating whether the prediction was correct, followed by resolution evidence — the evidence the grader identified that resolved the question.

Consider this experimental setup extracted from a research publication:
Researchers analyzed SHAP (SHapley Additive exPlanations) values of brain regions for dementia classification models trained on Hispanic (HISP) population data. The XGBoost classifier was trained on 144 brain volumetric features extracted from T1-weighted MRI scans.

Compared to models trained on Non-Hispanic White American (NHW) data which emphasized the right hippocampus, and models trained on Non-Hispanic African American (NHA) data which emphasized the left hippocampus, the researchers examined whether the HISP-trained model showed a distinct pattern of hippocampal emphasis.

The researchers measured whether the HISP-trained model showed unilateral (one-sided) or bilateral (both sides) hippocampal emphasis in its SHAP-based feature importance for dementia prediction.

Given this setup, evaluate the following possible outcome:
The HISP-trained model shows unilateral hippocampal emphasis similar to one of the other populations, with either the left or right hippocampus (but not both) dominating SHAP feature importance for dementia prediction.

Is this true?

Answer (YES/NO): NO